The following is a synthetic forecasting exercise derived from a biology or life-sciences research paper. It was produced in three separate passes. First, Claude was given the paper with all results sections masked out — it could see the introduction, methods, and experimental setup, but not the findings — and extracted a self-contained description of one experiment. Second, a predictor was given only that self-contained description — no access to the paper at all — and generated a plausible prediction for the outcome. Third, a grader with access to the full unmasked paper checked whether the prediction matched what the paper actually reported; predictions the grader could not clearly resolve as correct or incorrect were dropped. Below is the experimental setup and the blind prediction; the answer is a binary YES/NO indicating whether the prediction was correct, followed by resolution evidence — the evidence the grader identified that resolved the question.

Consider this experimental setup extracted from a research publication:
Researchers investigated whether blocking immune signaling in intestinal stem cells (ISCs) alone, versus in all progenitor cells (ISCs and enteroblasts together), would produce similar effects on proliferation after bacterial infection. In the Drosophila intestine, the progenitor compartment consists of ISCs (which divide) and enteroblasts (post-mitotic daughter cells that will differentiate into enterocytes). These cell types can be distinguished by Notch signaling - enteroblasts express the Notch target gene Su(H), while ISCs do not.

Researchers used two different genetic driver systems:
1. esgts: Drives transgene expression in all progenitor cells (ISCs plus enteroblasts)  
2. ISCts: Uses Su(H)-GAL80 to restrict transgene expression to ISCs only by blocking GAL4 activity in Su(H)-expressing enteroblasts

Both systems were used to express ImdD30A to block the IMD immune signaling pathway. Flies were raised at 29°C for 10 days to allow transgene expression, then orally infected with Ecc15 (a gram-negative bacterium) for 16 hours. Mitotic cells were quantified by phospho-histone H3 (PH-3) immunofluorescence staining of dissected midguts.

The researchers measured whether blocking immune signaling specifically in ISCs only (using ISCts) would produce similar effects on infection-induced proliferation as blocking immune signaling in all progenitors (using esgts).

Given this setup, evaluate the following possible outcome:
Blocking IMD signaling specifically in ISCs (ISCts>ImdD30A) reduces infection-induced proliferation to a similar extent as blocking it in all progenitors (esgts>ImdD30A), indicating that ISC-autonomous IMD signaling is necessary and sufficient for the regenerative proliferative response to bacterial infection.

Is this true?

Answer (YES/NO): YES